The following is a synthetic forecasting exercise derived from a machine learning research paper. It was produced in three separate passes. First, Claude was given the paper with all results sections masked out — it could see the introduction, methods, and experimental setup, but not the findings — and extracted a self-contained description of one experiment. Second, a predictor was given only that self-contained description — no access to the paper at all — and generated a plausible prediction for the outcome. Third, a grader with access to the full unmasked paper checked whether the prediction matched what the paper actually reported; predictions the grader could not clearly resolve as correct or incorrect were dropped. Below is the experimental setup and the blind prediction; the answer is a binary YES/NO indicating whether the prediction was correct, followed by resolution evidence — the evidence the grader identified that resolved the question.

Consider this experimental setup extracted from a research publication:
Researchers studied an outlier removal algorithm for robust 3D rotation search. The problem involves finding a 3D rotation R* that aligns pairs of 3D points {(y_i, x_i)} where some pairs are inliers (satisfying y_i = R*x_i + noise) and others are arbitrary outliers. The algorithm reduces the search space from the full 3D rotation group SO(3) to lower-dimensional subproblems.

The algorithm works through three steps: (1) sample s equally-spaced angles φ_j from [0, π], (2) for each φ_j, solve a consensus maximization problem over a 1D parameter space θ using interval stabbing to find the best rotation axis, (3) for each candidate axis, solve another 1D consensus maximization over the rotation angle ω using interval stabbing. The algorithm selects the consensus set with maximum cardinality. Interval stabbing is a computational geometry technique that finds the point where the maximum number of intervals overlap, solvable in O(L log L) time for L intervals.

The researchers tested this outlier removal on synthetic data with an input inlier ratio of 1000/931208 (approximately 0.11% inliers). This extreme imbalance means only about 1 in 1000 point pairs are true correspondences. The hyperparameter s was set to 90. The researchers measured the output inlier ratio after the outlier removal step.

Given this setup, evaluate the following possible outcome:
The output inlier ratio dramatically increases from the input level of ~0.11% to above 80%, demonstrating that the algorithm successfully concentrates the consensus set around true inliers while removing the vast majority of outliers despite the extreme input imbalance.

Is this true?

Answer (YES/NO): NO